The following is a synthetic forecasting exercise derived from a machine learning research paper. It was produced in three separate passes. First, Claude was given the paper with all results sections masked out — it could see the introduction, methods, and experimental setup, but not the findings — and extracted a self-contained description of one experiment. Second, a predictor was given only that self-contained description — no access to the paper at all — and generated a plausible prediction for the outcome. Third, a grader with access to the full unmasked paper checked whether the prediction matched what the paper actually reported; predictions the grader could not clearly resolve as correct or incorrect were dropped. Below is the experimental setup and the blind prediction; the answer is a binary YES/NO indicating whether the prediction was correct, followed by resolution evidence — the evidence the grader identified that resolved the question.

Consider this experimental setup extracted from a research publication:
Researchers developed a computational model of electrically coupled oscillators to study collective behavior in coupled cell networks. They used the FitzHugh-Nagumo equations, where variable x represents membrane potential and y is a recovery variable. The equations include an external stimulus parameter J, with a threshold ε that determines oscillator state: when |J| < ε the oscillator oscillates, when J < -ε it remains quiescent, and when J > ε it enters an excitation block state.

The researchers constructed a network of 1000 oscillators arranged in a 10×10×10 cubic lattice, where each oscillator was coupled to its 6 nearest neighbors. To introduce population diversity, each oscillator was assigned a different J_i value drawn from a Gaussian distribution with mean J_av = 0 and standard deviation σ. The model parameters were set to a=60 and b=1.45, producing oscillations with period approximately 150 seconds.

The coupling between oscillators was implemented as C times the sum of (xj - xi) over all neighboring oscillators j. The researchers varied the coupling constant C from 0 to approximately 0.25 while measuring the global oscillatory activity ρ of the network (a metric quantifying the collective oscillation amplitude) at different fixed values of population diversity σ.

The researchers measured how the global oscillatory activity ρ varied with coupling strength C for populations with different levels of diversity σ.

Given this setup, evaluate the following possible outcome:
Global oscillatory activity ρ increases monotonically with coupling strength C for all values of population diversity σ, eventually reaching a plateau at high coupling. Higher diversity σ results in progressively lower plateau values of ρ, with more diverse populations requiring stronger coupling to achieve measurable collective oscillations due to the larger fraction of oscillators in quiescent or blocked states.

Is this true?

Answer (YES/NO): NO